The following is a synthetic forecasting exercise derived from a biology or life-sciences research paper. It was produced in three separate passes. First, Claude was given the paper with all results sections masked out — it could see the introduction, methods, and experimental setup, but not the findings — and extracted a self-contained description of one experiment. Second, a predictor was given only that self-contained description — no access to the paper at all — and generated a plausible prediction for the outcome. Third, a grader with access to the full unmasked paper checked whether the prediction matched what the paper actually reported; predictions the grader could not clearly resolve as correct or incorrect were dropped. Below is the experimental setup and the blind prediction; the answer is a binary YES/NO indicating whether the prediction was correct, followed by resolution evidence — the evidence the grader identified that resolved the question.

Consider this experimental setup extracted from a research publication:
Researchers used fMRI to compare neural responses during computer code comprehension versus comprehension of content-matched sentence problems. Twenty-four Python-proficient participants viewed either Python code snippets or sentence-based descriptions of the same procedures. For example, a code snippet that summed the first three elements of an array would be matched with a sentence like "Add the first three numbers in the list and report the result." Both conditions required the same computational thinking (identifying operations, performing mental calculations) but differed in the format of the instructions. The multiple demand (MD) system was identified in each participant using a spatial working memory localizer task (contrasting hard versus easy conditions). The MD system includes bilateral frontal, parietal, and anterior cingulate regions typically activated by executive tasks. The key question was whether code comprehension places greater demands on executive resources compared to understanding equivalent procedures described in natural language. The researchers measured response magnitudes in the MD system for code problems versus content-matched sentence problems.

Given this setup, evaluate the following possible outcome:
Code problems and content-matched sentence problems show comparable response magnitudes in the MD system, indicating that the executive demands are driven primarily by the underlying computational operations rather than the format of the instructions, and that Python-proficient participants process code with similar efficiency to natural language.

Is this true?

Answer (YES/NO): NO